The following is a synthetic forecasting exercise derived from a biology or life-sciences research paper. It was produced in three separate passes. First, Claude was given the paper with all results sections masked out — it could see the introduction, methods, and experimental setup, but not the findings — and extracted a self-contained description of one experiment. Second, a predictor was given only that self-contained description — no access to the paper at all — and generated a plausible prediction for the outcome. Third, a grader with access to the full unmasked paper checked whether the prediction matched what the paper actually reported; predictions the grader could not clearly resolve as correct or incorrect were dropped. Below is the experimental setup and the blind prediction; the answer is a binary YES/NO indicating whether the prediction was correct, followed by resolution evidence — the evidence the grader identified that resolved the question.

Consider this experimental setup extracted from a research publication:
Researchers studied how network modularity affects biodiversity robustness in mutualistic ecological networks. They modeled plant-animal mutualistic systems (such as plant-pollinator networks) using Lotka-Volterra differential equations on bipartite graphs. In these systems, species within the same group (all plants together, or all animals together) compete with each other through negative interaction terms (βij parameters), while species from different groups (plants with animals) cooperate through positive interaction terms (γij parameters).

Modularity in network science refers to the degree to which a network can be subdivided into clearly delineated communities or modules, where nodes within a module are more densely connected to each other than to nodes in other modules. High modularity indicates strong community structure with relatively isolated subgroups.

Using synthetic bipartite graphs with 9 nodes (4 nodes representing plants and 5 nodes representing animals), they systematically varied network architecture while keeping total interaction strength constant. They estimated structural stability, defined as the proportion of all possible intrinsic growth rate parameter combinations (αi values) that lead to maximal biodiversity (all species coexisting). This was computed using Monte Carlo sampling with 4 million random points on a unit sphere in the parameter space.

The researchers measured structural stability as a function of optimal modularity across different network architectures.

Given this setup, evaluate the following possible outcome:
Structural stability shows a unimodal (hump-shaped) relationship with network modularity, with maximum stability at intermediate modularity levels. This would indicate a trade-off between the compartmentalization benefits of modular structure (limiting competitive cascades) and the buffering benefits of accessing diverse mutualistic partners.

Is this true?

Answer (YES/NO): NO